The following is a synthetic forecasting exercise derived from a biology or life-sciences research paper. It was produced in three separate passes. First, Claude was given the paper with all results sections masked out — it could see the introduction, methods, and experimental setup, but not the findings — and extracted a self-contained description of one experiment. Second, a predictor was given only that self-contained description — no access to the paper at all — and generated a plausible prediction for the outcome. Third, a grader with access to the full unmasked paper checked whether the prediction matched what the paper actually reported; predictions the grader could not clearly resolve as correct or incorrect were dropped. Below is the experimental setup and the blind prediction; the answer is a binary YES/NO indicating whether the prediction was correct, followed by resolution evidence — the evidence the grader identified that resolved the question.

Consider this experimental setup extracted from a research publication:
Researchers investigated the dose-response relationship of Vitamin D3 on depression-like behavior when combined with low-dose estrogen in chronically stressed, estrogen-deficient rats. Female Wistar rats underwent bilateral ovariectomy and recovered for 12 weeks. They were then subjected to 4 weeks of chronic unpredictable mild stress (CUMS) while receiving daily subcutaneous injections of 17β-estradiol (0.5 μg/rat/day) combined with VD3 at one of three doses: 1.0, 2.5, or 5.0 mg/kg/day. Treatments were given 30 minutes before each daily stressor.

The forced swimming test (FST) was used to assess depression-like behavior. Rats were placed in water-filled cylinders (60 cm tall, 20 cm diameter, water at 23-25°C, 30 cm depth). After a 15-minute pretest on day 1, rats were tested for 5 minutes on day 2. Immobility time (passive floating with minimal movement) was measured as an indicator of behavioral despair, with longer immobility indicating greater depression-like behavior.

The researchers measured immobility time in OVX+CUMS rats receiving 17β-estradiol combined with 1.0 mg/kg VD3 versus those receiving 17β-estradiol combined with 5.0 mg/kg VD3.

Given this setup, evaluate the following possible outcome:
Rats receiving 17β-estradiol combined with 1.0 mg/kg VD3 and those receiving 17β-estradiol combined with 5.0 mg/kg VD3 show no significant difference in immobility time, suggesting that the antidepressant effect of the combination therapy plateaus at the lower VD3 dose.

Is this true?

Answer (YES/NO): NO